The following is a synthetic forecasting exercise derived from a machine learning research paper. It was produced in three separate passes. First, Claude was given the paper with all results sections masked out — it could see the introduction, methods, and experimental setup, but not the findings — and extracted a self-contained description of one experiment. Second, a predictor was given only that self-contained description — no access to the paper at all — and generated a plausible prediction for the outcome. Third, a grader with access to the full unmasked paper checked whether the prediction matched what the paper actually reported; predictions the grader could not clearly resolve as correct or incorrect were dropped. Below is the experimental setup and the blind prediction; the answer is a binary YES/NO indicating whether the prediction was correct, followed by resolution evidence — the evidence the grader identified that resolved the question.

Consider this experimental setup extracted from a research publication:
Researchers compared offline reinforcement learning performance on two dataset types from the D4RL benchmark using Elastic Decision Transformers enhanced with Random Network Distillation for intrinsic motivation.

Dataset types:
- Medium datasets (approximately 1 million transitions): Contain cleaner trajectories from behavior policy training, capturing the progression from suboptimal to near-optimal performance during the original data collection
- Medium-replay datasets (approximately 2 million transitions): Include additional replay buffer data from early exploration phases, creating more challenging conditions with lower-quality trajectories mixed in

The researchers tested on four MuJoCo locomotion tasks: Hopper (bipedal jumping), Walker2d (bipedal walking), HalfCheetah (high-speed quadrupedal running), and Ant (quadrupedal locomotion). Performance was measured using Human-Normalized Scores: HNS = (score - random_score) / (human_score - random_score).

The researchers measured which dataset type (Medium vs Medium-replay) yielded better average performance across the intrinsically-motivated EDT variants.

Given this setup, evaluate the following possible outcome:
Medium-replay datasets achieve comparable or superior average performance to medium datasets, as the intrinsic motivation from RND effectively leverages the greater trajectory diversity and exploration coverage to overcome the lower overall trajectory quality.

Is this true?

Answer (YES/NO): YES